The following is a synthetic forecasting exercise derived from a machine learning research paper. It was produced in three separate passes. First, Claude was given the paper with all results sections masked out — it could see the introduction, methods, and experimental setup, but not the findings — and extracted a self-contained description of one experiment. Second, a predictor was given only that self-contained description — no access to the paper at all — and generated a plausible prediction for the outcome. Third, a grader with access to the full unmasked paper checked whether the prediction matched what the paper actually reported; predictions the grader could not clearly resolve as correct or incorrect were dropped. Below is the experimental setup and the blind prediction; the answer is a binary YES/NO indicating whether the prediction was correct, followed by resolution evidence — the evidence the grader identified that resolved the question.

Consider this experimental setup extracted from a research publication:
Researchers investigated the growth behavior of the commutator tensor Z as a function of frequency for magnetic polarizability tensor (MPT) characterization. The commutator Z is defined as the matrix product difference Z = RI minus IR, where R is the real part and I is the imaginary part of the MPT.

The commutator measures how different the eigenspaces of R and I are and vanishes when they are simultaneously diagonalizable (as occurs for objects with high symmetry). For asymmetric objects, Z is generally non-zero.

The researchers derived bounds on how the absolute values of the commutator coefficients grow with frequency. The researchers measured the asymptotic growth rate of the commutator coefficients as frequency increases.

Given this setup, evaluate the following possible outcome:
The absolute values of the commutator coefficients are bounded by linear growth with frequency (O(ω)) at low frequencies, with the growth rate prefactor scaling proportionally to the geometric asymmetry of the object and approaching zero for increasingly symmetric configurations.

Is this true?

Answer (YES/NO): NO